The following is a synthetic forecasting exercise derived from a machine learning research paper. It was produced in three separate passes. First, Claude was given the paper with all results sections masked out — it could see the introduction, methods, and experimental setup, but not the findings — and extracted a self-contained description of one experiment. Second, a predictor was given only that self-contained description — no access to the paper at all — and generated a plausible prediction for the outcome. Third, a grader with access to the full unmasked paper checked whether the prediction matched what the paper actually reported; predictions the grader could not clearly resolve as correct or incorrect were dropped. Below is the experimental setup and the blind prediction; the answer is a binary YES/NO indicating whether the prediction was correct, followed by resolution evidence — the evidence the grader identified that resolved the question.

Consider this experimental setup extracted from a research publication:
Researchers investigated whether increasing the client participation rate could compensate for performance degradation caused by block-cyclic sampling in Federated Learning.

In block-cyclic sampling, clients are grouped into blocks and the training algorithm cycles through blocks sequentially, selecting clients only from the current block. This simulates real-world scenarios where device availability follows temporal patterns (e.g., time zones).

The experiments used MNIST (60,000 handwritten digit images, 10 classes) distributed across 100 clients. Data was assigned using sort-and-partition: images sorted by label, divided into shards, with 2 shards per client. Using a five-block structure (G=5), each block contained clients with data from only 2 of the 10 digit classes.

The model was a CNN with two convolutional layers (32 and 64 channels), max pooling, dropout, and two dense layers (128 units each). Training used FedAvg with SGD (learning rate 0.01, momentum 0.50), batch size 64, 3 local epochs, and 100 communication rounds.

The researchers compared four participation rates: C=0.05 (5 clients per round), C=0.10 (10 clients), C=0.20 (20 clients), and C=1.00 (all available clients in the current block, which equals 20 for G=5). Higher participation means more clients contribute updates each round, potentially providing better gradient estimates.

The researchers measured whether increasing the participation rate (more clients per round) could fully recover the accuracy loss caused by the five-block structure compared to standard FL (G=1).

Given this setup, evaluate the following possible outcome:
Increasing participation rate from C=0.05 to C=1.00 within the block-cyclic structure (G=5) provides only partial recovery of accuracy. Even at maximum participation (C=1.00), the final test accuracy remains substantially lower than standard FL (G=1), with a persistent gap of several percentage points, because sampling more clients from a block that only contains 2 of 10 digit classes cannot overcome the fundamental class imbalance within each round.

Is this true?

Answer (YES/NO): NO